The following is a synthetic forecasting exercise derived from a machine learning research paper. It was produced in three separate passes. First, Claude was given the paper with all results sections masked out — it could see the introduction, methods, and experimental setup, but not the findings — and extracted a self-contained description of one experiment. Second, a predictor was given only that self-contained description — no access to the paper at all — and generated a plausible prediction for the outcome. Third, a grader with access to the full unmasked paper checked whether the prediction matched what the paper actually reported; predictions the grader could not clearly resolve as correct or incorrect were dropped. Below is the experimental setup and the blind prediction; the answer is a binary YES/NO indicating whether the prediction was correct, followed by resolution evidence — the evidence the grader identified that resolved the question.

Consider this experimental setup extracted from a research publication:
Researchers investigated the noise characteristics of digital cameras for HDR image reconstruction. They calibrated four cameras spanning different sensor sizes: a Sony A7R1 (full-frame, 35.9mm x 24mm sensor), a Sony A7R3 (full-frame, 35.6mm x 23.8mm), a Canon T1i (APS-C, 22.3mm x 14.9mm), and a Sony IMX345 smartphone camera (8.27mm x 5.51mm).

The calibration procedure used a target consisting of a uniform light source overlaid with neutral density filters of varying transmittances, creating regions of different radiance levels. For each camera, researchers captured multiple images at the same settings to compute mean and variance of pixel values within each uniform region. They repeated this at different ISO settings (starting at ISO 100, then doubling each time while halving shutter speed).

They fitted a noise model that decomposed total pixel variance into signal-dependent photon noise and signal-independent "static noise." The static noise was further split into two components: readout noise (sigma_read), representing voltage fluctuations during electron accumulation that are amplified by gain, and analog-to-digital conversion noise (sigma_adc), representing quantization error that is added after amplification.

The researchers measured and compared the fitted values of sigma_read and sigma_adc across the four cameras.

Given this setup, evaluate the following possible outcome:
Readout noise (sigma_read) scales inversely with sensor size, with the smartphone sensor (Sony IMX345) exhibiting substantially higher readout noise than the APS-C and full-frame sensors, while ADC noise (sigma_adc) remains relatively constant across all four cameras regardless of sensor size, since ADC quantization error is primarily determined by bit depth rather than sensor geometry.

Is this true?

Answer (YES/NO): NO